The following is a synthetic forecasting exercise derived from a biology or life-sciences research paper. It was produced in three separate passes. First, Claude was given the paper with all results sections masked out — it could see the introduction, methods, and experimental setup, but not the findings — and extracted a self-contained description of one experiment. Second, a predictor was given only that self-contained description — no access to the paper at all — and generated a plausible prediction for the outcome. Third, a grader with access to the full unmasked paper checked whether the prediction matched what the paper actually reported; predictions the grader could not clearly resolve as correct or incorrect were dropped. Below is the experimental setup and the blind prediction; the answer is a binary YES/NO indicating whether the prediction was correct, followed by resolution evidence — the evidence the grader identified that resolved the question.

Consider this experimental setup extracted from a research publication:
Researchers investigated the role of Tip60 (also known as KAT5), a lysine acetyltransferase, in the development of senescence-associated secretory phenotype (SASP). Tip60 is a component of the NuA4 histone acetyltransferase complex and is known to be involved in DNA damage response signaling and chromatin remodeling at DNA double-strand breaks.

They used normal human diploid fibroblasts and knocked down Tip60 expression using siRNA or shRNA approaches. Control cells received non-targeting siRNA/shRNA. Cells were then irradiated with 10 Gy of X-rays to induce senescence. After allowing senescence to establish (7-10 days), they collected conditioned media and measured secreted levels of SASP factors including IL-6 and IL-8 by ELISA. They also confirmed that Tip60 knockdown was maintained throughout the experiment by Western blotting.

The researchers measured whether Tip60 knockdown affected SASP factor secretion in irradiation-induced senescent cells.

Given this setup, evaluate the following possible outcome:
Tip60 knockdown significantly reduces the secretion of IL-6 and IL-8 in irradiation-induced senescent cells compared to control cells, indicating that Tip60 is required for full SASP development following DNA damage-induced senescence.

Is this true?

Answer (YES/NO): NO